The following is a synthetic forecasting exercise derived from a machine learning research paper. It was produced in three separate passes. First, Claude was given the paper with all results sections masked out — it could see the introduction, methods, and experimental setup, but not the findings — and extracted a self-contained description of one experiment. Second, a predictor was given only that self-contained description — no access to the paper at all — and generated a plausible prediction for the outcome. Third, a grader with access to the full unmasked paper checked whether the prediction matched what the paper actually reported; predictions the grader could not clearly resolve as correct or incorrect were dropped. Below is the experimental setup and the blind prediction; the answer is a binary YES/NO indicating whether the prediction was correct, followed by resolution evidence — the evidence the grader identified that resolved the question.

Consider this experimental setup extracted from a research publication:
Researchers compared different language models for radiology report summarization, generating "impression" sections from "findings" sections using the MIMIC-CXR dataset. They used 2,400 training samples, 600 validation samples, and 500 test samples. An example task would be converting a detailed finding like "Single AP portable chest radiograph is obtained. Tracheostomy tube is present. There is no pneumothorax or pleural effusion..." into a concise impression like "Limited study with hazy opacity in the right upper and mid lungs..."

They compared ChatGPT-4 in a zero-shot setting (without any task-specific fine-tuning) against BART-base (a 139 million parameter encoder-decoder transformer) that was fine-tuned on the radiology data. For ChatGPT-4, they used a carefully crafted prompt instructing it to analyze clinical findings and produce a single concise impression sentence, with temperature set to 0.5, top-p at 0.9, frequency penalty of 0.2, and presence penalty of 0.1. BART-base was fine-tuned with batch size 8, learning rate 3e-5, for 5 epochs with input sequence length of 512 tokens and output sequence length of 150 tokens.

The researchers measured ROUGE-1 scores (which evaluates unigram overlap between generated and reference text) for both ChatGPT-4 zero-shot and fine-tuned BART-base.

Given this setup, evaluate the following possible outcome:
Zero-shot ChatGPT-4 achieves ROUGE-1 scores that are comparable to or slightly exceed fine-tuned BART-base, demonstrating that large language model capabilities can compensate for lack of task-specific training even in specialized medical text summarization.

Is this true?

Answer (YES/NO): NO